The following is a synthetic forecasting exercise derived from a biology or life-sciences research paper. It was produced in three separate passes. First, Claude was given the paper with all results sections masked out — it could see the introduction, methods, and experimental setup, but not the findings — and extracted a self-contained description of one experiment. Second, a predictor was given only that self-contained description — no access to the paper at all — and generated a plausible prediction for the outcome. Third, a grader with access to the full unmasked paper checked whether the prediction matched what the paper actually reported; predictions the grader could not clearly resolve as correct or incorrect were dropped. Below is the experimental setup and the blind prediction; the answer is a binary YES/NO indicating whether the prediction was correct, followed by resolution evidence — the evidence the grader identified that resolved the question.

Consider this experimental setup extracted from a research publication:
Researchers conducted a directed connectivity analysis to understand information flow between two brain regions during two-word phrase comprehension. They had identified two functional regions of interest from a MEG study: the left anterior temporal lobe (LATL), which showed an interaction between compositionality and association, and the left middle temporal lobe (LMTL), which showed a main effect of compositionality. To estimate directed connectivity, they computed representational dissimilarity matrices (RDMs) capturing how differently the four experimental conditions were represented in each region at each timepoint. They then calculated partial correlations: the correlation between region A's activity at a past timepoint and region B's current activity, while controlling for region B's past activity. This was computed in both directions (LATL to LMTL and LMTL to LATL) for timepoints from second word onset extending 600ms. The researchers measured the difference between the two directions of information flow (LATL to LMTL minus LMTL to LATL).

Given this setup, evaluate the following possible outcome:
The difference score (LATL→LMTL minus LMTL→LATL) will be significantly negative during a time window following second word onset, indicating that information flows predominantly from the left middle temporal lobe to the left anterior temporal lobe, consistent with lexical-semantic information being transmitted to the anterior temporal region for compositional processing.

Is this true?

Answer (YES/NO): NO